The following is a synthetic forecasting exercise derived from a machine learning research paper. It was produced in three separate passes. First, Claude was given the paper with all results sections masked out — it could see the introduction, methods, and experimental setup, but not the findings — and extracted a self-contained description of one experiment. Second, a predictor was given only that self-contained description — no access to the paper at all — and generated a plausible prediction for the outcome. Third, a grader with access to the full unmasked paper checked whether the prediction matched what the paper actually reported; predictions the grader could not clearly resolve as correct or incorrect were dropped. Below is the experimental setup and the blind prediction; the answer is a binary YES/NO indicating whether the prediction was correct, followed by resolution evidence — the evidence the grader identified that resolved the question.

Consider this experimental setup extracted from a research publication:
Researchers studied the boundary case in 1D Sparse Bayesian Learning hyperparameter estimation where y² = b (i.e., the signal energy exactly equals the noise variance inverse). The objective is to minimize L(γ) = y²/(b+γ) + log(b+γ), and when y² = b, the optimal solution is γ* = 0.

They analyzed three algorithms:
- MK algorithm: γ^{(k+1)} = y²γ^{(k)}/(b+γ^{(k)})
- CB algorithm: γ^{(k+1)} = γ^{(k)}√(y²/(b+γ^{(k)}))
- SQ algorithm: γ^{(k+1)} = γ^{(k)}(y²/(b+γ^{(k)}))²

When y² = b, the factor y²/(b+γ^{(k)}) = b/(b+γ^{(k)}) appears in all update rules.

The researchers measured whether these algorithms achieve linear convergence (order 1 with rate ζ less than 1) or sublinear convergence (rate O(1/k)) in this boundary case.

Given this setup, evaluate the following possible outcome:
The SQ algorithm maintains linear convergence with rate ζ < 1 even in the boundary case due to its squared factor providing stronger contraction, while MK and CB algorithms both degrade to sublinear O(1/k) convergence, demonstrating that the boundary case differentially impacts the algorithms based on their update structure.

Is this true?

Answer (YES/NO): NO